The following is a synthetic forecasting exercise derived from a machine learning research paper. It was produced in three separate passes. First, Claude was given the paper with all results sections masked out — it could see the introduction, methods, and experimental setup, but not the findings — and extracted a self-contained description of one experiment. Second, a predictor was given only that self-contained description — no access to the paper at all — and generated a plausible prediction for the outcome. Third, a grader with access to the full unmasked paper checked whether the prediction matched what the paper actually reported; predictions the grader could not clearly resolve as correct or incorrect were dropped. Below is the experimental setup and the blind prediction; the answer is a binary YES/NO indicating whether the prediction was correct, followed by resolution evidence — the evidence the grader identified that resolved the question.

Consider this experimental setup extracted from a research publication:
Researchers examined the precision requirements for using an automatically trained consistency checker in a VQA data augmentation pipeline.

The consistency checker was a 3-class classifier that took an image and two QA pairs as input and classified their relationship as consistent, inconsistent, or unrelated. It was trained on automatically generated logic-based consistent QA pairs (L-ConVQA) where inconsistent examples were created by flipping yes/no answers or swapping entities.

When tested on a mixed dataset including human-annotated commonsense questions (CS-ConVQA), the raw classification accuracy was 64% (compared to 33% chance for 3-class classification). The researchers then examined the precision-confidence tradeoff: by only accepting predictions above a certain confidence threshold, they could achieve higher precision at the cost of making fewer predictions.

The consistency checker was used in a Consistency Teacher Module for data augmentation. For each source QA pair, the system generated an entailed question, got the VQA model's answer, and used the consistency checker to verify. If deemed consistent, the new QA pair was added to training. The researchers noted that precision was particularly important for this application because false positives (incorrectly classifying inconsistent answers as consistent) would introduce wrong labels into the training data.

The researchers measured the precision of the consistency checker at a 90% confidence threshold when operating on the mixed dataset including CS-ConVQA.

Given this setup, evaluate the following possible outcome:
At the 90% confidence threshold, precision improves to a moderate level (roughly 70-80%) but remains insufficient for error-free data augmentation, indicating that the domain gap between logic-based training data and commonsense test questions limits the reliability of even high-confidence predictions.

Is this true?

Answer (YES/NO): YES